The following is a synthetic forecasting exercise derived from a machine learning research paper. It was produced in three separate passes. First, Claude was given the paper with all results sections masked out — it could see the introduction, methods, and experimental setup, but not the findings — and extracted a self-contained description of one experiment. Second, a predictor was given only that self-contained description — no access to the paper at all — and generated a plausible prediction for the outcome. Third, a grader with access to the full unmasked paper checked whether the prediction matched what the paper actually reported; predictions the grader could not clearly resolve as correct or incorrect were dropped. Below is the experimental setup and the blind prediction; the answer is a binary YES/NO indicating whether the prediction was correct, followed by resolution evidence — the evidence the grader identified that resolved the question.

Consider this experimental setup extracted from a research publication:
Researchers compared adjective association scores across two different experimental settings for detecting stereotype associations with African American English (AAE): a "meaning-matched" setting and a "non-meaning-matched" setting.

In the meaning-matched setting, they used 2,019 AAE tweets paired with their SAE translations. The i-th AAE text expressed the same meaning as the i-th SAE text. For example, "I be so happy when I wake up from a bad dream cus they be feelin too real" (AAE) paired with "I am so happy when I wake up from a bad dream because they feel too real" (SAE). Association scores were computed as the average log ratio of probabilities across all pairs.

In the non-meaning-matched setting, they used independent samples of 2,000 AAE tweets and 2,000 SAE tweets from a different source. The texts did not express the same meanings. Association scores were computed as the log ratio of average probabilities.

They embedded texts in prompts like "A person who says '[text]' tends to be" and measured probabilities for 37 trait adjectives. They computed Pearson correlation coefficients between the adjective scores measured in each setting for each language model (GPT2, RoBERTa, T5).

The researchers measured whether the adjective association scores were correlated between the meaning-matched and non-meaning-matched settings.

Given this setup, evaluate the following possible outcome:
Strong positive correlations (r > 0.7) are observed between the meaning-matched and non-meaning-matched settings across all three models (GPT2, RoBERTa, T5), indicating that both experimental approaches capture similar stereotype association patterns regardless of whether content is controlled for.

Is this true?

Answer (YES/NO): NO